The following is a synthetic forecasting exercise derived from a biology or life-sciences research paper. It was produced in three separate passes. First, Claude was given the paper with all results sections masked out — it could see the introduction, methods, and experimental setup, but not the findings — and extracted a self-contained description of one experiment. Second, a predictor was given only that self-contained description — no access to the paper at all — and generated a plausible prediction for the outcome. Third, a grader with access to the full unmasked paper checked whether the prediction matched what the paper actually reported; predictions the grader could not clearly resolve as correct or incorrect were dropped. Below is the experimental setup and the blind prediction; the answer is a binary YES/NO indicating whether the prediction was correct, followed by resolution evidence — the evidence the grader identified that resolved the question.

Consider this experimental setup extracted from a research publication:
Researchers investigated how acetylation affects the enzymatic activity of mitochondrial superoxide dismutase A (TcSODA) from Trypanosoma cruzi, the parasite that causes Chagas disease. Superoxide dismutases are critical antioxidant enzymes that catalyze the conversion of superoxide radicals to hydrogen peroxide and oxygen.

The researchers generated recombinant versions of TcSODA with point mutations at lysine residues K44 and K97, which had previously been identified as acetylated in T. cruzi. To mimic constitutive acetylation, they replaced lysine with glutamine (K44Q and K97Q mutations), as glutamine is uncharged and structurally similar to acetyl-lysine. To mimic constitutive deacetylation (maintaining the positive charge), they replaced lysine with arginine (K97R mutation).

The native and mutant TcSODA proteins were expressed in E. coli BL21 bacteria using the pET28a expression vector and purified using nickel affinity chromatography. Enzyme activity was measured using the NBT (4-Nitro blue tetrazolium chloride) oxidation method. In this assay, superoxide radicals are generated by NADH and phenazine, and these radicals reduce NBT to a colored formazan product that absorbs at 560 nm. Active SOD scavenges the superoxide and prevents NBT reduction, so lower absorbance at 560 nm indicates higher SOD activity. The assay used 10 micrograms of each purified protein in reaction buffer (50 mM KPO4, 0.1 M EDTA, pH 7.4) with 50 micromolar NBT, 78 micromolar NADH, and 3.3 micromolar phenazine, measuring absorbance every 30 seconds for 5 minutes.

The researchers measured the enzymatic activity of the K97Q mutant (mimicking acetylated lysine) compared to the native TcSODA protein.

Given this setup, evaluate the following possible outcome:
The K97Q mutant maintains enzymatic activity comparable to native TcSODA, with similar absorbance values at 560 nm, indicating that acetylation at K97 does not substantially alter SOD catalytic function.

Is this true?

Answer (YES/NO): NO